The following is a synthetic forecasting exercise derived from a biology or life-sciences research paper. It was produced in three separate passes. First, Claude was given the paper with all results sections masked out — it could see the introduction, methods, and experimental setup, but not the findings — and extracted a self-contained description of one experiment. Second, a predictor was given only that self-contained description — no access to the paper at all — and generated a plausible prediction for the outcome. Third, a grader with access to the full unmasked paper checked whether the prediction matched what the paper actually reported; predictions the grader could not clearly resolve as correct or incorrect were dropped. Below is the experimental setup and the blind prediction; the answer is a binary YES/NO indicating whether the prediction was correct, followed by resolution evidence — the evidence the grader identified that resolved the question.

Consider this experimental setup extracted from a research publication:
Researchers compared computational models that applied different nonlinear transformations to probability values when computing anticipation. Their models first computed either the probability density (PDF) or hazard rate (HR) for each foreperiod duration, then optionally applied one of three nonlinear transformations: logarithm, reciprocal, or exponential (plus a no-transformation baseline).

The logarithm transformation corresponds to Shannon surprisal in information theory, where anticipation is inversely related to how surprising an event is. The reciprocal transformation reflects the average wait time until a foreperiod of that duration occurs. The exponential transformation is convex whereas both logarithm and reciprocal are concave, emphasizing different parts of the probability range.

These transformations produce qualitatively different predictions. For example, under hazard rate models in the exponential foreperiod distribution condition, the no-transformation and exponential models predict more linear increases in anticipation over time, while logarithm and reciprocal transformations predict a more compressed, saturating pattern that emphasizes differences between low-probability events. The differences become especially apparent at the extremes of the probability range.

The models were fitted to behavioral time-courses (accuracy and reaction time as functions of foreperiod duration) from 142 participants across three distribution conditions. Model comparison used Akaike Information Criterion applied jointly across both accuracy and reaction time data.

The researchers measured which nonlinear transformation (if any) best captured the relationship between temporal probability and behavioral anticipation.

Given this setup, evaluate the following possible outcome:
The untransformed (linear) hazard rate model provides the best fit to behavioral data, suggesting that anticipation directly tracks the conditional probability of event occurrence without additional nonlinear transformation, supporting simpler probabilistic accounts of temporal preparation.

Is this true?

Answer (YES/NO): NO